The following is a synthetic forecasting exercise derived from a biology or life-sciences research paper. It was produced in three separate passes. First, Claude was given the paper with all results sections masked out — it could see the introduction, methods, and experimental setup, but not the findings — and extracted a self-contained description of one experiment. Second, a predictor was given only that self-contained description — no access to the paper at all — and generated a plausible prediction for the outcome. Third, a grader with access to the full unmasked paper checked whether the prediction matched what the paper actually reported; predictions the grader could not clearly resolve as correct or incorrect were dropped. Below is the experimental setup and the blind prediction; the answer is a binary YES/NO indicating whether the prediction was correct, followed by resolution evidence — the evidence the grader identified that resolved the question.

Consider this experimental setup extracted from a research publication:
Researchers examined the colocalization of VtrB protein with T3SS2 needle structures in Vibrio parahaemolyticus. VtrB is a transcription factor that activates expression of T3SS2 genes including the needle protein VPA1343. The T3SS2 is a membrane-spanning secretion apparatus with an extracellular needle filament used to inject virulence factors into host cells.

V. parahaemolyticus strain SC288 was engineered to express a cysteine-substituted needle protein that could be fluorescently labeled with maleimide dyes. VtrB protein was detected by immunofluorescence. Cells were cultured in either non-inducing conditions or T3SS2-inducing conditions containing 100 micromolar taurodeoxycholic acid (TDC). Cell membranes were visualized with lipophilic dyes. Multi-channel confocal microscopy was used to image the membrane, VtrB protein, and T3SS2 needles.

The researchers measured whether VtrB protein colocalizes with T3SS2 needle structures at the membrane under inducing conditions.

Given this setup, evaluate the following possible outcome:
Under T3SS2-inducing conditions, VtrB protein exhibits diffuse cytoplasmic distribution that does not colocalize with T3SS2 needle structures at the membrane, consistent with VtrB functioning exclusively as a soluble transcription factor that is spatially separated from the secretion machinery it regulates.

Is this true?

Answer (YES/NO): NO